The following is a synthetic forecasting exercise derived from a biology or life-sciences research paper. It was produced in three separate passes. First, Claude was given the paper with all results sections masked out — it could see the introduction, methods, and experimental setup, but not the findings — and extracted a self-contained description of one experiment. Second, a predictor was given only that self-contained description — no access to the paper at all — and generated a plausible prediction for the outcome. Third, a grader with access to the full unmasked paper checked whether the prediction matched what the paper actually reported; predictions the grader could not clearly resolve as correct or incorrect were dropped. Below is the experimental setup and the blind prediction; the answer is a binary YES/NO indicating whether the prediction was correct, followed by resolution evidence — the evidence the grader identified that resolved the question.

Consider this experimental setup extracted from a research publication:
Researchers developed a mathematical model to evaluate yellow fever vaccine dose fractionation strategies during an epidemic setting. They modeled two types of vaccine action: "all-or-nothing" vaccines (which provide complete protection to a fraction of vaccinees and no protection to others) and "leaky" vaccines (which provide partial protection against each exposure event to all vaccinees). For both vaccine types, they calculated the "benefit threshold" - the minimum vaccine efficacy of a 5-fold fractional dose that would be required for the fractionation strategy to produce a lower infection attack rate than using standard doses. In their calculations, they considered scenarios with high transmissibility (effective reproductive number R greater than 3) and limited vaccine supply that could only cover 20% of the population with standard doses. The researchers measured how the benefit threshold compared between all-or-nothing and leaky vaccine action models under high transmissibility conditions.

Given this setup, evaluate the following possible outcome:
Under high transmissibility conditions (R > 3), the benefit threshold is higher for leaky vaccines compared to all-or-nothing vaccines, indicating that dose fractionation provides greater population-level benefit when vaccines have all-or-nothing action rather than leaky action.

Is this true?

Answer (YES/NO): YES